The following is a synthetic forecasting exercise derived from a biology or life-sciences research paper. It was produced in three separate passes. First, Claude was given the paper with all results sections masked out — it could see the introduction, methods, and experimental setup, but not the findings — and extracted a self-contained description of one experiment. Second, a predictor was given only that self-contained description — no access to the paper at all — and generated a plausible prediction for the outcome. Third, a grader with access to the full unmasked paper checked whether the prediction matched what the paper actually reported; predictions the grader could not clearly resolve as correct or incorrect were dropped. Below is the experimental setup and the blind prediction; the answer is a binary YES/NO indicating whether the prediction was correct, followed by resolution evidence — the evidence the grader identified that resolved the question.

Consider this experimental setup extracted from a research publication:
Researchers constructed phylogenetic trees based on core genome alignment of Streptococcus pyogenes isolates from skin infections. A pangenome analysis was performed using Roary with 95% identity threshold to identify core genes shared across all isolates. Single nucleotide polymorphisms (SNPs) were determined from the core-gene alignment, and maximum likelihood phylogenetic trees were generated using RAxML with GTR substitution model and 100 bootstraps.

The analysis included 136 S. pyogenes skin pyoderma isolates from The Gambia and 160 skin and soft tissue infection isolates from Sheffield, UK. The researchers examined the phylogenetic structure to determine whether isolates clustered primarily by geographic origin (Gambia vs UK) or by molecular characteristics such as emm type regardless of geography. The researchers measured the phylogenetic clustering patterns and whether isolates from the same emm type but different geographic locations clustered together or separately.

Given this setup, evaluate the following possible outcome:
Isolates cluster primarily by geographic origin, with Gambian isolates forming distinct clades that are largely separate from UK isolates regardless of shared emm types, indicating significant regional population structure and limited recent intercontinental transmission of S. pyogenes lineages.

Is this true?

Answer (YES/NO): YES